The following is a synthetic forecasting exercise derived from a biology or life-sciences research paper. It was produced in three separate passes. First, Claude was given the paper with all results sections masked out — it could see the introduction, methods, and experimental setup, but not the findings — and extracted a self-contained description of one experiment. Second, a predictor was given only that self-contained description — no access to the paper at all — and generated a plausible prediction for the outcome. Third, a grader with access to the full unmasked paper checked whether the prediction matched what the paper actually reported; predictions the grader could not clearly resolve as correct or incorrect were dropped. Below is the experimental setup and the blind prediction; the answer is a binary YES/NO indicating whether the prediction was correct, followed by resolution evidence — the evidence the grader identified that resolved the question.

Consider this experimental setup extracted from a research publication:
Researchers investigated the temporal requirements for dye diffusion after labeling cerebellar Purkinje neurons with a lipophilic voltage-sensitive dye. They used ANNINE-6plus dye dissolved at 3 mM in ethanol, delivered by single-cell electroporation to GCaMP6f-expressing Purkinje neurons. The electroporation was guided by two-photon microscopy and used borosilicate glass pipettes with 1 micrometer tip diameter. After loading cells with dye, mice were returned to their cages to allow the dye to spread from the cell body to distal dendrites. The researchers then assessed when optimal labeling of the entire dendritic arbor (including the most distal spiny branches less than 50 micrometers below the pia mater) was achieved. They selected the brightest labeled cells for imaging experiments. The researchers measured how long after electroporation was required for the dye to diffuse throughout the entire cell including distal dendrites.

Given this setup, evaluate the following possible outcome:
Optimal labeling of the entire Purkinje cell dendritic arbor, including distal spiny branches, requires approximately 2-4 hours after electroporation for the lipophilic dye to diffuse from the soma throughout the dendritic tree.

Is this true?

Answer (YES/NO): NO